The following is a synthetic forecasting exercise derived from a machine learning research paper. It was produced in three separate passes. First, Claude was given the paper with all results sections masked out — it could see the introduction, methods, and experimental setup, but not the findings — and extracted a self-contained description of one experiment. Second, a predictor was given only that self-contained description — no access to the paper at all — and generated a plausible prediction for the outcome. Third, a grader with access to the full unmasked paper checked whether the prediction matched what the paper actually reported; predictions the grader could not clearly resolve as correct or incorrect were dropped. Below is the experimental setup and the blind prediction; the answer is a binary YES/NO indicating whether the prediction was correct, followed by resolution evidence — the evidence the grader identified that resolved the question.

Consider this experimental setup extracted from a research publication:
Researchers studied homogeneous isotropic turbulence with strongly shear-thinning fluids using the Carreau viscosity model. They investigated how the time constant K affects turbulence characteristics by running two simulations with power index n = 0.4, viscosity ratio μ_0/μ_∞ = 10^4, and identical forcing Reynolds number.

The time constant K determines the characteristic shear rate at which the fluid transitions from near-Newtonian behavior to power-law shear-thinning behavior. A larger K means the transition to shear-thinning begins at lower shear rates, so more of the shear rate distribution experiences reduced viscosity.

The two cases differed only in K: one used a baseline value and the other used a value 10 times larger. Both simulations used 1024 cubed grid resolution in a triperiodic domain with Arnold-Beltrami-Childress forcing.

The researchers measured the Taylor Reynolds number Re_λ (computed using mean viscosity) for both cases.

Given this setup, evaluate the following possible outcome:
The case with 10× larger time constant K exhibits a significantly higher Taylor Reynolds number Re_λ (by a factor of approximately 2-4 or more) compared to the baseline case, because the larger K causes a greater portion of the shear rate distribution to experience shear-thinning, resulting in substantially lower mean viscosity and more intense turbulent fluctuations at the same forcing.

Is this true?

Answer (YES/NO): YES